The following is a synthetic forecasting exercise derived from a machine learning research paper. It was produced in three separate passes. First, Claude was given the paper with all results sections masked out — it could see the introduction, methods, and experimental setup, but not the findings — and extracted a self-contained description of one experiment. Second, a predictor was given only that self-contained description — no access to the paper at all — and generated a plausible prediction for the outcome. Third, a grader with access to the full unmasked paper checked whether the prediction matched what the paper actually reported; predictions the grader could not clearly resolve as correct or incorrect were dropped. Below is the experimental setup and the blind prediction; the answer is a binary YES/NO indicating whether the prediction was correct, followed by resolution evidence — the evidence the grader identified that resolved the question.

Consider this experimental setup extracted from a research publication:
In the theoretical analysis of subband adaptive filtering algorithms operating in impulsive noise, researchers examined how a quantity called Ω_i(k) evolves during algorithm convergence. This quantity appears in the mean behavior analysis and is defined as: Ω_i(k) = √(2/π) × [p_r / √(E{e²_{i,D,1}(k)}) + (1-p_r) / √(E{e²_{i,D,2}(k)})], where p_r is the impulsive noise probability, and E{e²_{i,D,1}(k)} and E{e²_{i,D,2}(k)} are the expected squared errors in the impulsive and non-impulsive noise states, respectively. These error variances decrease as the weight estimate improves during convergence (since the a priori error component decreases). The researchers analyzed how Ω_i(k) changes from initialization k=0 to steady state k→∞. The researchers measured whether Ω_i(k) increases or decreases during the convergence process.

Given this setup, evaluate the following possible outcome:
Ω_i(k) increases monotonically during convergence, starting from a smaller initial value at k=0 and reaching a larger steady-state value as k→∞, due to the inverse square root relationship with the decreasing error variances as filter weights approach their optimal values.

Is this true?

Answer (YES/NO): YES